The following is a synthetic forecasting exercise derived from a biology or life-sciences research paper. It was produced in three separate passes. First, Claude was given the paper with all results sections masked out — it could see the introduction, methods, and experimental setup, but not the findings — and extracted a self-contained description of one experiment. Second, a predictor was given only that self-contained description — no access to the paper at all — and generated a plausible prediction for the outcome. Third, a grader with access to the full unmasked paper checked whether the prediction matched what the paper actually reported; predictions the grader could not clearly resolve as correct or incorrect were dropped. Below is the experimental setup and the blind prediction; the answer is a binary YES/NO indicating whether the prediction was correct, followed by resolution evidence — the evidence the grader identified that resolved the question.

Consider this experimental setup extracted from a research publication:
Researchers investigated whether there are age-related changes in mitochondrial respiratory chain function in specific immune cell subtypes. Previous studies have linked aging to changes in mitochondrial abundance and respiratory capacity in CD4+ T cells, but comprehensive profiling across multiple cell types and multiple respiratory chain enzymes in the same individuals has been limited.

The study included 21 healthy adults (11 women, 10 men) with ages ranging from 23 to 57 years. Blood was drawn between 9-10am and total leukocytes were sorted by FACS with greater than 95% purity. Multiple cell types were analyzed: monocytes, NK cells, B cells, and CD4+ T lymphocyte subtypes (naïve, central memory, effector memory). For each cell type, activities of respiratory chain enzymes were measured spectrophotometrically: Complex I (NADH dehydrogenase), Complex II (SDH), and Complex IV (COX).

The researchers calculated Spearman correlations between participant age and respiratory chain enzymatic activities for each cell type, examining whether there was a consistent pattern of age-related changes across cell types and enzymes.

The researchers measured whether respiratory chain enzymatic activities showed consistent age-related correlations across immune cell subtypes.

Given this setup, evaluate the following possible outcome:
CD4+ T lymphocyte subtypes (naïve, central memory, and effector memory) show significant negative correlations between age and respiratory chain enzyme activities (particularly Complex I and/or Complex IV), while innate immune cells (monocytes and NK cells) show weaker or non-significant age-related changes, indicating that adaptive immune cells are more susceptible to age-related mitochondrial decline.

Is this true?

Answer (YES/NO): NO